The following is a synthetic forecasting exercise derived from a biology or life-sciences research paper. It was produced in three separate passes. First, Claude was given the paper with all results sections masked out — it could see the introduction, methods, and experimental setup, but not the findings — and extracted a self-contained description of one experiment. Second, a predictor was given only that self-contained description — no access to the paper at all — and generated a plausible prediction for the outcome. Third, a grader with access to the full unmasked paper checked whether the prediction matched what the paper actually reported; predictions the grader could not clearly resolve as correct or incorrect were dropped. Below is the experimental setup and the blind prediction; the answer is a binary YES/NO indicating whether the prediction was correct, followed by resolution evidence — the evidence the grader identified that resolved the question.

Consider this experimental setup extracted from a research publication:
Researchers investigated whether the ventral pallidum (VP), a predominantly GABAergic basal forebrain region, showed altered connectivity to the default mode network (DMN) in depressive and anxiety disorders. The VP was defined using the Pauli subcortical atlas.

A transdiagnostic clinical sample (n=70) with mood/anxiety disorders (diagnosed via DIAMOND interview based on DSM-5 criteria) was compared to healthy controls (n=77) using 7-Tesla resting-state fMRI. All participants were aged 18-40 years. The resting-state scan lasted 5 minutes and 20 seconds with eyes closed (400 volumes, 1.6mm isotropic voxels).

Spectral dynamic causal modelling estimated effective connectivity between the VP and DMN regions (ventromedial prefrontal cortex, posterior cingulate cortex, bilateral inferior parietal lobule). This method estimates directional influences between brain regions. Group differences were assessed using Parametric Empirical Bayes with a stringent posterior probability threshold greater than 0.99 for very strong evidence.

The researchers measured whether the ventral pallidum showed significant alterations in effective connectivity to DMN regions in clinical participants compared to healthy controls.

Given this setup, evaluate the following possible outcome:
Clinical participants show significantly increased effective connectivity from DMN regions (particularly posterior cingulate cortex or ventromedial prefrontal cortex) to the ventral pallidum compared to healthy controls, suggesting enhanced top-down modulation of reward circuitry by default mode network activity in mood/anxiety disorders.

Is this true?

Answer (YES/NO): NO